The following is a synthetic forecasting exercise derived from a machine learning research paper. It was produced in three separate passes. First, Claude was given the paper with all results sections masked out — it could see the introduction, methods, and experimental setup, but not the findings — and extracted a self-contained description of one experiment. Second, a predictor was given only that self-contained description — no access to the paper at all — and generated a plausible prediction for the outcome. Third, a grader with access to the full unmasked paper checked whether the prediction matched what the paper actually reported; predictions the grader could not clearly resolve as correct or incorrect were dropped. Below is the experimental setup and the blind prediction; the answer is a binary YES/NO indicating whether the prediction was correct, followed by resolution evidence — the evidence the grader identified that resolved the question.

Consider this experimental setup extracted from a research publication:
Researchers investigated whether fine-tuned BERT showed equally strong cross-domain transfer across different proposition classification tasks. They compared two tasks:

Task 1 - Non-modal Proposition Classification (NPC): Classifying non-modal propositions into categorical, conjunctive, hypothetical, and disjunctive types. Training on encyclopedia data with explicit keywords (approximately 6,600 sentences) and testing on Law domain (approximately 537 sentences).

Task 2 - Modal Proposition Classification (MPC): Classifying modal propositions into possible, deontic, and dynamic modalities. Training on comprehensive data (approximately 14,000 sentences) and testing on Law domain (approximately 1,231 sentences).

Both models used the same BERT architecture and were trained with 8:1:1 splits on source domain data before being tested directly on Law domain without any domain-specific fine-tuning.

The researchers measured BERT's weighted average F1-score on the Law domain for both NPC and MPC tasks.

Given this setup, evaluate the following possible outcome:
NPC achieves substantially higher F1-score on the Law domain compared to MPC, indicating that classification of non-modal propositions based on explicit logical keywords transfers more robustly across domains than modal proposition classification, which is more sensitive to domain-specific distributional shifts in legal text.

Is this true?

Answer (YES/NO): NO